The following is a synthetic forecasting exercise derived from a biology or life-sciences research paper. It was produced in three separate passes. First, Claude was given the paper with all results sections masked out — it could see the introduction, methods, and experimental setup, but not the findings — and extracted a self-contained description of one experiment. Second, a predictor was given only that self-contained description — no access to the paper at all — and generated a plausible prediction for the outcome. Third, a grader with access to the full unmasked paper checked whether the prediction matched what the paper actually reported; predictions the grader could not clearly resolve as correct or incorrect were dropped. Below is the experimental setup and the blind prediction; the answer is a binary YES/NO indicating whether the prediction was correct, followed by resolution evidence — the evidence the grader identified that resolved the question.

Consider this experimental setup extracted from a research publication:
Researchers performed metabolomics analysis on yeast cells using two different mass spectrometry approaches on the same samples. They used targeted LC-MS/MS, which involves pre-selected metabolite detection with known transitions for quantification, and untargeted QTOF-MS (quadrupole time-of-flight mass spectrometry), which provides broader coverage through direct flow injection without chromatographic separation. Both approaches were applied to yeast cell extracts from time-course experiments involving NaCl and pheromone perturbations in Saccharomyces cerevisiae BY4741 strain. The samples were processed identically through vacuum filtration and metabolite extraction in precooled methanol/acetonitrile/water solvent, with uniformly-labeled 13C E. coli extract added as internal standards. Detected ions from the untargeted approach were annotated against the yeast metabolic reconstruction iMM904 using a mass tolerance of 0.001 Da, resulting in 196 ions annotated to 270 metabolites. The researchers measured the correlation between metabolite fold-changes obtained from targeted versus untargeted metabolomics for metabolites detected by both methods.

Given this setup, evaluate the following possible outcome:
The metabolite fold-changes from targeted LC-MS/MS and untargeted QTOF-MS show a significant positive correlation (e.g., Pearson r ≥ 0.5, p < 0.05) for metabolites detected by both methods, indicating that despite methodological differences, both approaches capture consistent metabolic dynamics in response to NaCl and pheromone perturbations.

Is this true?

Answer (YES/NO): YES